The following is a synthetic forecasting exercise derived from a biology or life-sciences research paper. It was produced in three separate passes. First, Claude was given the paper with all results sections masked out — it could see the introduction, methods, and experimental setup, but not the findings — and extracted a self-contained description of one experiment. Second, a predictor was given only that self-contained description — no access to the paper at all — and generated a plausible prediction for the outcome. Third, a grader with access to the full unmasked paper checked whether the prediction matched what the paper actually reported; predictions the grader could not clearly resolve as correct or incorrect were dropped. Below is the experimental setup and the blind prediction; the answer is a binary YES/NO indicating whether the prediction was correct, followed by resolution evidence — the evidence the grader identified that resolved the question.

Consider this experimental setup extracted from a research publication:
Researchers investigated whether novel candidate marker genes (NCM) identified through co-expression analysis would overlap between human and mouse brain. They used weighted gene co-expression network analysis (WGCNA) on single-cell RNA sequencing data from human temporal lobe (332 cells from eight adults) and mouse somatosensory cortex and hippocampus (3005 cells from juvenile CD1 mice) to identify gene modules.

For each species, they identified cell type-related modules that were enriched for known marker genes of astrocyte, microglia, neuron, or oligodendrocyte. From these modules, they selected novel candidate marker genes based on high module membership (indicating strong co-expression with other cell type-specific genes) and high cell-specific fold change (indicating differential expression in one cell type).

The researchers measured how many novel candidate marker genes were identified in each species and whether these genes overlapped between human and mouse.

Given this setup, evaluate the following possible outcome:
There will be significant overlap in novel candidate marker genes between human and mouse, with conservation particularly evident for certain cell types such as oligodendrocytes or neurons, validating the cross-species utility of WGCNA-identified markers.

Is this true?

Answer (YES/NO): NO